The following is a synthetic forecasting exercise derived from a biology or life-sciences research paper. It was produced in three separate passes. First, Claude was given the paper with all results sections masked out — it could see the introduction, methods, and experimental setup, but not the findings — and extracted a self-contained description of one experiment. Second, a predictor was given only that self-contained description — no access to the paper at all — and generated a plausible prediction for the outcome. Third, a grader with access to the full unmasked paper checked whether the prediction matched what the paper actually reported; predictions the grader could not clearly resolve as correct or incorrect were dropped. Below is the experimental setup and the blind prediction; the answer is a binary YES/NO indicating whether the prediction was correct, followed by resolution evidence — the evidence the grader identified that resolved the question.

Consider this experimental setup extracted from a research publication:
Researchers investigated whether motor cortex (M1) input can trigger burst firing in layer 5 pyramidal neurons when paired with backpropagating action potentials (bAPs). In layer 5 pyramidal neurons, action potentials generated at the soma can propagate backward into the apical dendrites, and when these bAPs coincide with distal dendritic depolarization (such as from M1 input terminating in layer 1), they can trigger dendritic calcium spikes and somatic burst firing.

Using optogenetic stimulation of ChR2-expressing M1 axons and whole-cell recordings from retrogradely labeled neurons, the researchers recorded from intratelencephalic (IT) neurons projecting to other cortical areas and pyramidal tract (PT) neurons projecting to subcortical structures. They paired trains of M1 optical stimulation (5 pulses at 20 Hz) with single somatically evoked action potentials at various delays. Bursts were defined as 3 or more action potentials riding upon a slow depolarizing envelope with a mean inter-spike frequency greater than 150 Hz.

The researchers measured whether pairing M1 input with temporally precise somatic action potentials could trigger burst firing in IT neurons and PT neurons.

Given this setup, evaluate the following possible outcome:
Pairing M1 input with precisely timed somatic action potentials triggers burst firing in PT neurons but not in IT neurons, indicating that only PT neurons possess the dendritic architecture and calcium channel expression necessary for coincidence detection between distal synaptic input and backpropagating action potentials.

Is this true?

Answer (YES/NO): YES